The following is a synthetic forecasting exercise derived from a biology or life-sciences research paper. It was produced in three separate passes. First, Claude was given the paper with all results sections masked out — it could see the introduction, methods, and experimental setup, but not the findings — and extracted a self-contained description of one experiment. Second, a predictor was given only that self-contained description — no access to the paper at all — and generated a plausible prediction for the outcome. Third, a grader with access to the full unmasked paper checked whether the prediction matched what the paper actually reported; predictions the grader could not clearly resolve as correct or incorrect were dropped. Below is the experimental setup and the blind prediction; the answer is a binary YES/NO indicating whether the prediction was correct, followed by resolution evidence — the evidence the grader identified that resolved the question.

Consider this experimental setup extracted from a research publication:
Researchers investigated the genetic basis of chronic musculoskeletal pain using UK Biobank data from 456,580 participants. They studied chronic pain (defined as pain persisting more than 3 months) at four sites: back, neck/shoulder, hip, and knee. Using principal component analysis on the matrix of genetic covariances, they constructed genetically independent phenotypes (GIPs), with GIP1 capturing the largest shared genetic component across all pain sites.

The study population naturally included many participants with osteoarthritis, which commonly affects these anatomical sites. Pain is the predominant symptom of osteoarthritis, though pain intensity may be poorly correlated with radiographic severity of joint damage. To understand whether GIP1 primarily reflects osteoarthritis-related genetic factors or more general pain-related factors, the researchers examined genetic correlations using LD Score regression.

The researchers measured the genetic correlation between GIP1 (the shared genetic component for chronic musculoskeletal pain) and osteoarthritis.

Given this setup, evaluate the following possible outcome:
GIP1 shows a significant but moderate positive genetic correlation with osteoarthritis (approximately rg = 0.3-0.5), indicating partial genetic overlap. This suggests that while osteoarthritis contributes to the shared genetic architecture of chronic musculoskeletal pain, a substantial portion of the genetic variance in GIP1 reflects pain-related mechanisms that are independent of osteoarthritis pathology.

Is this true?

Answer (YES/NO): NO